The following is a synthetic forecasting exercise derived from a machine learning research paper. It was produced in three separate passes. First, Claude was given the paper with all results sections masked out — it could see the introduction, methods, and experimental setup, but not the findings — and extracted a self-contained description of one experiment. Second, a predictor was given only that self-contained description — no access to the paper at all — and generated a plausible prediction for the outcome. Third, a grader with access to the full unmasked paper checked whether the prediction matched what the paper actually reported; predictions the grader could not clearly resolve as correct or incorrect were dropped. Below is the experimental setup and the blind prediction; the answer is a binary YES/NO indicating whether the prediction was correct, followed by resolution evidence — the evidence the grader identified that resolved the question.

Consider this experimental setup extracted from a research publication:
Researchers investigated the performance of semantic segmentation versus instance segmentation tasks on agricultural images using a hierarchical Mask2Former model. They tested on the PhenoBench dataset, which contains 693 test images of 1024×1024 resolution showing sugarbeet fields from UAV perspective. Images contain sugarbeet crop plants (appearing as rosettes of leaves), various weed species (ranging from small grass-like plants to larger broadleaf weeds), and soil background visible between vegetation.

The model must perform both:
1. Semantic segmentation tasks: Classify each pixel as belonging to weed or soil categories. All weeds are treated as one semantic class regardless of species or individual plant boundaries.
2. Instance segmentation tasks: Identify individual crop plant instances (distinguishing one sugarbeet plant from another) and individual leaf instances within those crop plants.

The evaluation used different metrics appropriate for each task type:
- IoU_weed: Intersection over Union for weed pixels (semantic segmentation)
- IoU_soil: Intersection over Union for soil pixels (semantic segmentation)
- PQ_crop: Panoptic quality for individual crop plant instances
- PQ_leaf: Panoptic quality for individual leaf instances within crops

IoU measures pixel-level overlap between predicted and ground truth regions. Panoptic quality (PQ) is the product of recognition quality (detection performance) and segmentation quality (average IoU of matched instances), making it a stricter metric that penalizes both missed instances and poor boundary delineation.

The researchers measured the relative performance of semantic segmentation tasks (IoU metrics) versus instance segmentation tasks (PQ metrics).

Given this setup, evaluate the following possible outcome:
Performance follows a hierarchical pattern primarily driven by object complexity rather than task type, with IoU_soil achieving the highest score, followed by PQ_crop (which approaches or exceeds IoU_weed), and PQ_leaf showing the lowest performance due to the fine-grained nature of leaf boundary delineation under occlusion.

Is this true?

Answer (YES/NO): NO